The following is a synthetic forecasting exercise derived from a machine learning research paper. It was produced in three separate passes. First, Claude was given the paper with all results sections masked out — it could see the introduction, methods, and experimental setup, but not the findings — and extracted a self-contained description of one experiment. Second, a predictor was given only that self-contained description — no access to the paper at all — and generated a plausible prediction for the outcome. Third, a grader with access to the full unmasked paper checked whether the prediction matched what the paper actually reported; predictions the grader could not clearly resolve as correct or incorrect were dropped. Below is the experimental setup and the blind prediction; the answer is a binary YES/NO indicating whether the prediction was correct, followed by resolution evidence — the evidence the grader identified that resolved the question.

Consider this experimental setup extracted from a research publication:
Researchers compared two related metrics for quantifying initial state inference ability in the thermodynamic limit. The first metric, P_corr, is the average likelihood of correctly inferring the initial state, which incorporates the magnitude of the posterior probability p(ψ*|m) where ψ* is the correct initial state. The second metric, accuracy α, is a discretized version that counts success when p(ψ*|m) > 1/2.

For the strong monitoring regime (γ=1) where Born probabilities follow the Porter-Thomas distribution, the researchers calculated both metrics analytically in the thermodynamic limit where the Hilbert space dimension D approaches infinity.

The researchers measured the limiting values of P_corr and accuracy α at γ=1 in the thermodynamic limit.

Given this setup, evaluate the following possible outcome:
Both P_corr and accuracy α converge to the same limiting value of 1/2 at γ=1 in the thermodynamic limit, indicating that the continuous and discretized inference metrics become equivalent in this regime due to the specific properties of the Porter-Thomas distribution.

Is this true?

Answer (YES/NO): NO